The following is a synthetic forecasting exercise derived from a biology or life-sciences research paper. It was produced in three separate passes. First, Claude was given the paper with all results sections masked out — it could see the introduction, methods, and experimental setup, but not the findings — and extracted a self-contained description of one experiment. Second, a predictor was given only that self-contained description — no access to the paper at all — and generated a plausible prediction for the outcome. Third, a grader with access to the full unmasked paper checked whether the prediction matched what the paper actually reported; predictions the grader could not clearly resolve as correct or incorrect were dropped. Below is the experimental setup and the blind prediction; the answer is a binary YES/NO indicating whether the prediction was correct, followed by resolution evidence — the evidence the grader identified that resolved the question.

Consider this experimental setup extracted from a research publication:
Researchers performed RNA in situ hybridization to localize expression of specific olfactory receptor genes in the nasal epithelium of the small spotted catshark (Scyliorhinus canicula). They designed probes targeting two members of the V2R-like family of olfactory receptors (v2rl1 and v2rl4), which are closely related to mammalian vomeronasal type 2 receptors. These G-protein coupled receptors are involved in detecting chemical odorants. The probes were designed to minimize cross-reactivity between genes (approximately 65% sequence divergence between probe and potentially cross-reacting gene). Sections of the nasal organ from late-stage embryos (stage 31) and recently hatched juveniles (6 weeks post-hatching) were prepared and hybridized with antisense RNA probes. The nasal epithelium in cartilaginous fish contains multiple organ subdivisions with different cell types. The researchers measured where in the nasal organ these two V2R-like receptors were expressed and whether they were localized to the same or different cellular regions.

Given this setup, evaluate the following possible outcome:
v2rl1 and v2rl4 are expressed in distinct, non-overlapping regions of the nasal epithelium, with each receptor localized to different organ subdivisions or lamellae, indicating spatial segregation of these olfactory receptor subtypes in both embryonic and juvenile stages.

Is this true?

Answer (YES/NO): NO